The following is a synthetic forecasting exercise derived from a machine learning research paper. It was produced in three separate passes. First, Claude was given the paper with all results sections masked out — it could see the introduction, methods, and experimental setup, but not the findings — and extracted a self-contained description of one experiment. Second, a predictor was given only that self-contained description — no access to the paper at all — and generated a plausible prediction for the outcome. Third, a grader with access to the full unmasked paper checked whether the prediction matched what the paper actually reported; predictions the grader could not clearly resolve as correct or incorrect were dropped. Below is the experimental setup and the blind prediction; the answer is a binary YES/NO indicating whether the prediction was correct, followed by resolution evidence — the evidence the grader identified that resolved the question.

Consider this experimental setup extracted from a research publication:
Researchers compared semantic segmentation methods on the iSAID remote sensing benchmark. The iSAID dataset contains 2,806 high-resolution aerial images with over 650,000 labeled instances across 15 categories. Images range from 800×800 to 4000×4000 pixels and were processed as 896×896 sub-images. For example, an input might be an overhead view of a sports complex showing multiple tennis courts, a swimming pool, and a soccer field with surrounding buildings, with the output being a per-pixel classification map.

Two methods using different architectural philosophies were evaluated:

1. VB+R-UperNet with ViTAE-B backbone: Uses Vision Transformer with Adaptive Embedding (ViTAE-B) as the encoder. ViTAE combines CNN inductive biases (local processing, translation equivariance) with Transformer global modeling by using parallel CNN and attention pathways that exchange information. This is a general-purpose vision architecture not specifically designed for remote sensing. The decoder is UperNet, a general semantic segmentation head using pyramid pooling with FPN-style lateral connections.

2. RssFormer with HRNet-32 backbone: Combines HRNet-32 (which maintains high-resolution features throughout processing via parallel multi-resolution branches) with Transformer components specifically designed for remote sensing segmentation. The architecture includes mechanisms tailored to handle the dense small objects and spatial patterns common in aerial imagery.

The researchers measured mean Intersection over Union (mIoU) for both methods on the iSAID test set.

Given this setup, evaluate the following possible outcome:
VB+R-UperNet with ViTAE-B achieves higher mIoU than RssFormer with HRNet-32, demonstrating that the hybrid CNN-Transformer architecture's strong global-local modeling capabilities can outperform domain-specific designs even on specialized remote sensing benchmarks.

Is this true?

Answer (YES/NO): NO